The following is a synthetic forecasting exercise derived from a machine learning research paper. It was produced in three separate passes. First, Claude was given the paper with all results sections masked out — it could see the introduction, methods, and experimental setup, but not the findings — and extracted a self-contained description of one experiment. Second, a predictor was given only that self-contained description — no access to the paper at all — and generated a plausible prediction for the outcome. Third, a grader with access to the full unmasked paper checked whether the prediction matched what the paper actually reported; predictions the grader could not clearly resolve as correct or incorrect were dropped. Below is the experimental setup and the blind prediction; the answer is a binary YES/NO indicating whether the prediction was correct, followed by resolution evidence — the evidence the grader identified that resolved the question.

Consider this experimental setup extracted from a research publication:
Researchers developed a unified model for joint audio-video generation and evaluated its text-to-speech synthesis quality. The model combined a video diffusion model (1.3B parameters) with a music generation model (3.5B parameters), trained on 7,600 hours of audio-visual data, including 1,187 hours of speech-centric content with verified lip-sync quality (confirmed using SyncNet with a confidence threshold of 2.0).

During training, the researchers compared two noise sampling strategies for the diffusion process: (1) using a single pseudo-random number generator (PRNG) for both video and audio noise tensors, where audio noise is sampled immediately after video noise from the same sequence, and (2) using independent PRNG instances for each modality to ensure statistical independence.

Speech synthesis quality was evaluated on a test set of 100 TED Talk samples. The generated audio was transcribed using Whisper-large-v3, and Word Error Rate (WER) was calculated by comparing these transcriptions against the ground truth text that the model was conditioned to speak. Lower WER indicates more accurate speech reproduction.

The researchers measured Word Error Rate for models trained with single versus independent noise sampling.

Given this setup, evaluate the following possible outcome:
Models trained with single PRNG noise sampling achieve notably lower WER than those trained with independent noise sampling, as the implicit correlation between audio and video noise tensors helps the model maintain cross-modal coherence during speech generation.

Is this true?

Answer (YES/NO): NO